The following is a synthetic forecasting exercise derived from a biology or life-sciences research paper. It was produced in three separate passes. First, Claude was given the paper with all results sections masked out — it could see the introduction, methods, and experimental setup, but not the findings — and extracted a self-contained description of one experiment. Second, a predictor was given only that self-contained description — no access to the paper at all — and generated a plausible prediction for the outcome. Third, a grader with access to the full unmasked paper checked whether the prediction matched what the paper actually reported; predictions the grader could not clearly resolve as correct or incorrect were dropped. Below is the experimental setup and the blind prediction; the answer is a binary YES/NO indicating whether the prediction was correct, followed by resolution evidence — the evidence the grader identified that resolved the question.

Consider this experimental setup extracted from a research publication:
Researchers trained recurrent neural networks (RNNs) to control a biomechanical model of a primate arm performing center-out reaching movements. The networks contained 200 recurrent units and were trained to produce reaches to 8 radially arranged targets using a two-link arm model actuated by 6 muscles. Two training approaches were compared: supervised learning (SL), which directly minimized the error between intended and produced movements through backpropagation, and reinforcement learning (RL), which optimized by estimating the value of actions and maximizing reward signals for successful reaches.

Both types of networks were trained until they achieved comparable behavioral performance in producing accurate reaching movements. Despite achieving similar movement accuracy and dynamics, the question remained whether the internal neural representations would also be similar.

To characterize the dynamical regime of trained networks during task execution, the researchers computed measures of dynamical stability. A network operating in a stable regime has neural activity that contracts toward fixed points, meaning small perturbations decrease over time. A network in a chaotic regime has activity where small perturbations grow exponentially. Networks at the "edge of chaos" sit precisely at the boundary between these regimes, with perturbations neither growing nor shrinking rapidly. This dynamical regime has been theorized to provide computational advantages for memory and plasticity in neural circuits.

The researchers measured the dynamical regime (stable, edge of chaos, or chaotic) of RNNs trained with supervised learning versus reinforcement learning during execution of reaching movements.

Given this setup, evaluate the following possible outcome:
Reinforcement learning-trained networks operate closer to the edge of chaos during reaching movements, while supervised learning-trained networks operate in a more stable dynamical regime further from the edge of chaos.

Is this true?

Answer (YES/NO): YES